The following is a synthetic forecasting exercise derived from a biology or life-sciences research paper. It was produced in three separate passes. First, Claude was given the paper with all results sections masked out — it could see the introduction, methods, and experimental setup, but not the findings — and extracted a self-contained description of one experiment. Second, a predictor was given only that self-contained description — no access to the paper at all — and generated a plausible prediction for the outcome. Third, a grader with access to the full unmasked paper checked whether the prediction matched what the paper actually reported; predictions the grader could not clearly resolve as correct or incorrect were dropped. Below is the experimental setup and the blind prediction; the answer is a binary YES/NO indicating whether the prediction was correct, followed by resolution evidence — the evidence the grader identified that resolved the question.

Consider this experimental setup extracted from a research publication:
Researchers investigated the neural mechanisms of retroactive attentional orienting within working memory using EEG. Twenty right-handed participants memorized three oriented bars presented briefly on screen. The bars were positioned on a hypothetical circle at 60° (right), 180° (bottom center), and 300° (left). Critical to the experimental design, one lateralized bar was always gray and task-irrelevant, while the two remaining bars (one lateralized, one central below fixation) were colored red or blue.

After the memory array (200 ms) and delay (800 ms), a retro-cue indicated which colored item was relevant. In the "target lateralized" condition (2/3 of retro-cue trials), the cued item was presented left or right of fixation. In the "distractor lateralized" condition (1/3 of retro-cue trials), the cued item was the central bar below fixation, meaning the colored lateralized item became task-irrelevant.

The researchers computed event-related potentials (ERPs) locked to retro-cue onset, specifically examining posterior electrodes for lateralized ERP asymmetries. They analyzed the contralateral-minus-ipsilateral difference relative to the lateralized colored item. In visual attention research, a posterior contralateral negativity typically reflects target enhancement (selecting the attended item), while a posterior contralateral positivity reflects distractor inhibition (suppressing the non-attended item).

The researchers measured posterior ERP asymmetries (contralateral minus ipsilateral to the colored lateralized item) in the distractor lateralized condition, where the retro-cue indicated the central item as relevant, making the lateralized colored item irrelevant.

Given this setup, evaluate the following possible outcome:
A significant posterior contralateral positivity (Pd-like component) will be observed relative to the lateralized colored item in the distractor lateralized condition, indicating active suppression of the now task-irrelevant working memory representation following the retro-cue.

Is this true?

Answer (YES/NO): YES